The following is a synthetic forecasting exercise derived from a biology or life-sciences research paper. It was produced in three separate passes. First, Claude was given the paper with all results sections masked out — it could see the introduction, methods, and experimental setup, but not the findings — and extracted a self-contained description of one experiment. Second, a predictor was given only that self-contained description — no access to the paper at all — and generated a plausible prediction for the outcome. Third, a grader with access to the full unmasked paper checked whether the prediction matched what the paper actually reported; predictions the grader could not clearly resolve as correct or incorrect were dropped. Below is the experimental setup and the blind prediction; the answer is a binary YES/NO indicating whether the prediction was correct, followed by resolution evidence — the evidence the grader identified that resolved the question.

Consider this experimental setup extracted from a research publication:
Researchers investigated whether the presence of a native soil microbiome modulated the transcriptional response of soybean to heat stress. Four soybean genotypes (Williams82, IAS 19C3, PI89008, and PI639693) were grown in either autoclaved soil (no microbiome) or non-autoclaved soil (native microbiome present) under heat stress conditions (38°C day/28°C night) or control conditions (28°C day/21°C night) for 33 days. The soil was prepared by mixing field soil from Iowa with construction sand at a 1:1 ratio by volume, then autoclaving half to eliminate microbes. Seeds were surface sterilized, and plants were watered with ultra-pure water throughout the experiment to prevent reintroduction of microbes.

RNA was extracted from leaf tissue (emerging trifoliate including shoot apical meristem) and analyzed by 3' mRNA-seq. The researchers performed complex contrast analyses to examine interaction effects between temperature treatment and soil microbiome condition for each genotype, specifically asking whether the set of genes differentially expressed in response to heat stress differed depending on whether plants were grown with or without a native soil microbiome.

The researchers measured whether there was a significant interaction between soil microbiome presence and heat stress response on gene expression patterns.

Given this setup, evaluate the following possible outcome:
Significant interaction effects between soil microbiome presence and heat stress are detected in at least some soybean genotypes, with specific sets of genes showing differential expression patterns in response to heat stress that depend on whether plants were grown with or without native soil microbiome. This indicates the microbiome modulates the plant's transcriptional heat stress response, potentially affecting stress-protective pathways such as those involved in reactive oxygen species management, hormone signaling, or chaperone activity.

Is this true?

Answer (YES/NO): YES